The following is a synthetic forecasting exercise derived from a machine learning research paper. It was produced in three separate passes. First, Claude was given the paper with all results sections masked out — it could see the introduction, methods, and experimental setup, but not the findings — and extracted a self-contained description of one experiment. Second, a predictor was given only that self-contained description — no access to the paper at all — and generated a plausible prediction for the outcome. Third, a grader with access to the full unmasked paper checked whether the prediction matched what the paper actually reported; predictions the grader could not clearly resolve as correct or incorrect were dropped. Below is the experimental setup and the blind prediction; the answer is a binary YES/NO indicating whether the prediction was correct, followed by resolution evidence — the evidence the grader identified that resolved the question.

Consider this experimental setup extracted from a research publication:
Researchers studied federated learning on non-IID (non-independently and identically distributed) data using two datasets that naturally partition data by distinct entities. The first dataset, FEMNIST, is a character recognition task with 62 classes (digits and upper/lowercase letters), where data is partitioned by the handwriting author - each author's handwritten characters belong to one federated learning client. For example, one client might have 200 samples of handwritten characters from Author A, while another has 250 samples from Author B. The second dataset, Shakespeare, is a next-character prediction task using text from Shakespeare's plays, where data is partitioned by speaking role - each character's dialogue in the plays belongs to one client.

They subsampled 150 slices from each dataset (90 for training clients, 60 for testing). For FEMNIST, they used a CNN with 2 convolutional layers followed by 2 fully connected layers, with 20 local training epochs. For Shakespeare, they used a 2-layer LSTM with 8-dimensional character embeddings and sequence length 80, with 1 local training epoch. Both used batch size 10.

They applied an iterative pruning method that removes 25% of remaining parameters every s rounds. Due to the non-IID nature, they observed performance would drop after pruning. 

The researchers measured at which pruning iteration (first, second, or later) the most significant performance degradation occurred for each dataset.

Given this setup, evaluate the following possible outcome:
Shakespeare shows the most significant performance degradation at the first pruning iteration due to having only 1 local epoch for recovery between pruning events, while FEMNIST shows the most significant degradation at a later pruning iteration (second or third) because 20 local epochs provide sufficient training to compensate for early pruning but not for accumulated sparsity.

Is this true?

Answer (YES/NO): NO